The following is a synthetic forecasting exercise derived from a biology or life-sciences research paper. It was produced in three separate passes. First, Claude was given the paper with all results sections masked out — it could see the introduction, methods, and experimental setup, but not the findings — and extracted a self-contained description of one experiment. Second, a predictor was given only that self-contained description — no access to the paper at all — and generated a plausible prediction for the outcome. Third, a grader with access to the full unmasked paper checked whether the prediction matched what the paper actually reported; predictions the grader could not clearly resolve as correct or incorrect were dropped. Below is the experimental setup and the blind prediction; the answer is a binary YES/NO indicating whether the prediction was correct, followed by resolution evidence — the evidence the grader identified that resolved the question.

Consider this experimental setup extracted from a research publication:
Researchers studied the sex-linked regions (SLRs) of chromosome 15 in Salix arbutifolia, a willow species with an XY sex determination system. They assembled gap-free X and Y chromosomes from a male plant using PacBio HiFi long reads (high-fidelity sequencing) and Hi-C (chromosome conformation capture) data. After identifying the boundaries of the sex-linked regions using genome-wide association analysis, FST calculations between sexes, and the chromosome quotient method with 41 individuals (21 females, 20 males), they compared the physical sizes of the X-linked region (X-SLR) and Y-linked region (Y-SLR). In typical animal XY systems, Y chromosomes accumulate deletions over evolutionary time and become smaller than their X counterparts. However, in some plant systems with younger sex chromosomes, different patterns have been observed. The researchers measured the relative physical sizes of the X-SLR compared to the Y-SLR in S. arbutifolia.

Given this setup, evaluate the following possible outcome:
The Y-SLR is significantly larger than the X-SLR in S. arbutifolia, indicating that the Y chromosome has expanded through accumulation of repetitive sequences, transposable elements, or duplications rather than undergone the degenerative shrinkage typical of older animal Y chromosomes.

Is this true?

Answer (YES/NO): NO